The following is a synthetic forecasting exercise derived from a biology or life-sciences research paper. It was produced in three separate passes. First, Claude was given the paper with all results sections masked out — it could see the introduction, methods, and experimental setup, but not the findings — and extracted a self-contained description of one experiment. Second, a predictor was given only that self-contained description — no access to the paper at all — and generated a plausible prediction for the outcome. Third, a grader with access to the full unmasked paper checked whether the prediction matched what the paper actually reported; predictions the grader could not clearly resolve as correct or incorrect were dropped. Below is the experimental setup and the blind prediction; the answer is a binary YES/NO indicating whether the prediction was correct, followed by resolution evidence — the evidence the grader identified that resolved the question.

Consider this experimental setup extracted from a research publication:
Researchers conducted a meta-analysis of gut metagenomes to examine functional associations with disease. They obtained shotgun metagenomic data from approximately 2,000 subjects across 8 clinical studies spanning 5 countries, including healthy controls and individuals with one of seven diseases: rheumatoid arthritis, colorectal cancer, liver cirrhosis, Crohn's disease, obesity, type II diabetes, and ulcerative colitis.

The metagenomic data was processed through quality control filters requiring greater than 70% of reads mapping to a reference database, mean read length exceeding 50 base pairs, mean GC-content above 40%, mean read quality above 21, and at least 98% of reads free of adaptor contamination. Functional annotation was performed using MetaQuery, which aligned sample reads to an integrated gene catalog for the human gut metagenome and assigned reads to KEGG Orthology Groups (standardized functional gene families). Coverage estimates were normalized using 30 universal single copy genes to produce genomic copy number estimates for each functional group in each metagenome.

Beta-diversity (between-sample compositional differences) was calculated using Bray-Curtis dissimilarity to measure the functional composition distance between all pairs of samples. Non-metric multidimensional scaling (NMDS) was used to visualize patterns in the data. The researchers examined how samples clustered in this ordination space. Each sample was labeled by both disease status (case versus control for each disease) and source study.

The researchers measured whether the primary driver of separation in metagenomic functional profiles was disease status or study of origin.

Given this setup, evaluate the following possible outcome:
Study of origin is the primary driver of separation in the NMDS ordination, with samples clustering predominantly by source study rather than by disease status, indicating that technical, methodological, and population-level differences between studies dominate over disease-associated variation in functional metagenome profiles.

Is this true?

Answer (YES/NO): YES